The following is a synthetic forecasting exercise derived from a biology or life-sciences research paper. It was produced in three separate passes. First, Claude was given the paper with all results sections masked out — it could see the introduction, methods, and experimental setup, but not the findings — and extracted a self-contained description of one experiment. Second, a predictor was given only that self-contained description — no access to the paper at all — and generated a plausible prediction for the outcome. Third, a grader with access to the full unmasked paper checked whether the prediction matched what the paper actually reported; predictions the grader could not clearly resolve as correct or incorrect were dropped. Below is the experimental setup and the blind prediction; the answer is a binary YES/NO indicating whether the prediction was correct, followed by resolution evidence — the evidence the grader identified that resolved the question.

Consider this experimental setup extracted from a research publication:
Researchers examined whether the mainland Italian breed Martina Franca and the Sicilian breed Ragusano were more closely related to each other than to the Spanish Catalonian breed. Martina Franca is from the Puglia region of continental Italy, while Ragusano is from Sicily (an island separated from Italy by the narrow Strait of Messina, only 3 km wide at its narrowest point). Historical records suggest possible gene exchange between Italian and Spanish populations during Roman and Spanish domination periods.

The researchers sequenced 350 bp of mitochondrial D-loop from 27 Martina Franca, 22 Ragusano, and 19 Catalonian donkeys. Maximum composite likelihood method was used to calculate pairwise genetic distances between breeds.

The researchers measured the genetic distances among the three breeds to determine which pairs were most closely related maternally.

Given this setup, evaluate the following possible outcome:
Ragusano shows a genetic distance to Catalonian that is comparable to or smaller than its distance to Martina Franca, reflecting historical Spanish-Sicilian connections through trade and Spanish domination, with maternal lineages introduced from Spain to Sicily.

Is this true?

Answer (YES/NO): YES